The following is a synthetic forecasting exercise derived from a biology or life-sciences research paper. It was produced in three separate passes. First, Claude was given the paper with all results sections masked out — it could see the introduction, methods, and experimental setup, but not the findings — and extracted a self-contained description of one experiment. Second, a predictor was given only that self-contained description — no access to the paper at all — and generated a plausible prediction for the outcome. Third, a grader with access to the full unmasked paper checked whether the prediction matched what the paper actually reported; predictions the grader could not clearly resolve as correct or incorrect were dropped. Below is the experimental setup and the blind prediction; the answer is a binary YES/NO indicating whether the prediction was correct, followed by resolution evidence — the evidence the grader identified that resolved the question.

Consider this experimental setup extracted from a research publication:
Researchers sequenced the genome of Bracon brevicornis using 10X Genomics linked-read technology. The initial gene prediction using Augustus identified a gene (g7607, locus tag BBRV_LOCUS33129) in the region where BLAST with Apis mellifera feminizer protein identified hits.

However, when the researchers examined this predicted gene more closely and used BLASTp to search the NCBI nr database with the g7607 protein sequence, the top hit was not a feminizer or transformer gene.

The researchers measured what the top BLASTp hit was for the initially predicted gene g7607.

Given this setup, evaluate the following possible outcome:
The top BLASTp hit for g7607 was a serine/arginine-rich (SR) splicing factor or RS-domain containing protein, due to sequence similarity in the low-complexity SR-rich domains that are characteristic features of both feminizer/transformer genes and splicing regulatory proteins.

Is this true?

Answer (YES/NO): NO